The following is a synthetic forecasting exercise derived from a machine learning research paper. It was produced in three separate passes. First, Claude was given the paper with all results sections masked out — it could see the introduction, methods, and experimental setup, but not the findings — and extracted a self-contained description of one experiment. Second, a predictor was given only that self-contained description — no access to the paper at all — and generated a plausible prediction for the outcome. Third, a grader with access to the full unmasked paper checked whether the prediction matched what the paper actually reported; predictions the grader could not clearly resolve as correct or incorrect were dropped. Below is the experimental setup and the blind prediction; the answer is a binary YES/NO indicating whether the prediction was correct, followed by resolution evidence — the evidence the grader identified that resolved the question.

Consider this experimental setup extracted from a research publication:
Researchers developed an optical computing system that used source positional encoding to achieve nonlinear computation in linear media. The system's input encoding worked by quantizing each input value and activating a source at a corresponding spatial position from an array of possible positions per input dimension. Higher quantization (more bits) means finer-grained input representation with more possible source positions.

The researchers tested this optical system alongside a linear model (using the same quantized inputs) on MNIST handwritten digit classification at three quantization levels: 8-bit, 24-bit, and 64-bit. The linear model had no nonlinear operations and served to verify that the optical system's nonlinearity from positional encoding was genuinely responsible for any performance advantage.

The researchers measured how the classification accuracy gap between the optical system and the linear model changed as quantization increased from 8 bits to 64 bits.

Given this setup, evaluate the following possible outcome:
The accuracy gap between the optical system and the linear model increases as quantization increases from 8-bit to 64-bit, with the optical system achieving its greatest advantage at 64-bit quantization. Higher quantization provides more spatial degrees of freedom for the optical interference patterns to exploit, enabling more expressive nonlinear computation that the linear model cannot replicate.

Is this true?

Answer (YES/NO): NO